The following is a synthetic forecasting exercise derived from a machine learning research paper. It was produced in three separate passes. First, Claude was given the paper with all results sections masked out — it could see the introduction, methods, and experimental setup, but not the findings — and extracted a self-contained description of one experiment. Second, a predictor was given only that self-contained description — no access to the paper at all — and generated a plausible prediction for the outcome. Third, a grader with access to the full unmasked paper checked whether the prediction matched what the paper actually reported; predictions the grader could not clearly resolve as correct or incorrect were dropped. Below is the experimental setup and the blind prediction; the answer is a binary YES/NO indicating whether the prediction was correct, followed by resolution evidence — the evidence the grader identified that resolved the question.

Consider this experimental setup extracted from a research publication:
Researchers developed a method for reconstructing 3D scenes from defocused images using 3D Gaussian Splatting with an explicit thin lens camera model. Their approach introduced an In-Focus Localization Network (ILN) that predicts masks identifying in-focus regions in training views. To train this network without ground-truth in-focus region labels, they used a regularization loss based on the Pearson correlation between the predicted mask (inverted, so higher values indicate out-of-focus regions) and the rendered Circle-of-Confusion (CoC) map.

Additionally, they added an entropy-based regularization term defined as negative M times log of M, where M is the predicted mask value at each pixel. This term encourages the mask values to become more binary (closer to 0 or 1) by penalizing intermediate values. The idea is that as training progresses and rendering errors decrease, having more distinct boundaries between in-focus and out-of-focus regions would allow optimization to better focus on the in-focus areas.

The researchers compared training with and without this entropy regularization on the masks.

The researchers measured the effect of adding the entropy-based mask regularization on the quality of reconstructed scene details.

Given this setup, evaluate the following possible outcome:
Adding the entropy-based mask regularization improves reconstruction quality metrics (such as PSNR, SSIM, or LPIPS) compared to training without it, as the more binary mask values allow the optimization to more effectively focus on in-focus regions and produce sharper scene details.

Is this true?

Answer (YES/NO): YES